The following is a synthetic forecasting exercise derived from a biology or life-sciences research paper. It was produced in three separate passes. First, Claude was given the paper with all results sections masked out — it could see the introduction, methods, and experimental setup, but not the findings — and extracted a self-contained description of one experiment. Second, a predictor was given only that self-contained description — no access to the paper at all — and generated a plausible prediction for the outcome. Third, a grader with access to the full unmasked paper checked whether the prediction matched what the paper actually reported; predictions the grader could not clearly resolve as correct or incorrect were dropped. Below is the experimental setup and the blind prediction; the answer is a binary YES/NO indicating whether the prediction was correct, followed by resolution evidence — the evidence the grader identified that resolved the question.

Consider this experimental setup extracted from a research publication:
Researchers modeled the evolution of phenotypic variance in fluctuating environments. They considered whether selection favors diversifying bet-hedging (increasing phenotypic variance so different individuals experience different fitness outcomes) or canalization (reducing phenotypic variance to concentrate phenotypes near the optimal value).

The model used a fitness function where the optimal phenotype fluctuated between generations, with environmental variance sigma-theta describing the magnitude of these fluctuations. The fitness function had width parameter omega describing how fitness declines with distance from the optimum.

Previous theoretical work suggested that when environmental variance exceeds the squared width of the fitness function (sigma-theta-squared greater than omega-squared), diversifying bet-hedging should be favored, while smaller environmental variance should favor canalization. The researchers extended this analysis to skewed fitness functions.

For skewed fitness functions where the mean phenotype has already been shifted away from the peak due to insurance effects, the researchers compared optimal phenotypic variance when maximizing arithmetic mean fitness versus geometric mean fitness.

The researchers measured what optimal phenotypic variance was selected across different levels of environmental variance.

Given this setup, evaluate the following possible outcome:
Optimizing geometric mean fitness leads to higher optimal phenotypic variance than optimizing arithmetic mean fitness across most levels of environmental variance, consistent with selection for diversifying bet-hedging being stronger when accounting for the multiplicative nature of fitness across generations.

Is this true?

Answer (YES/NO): NO